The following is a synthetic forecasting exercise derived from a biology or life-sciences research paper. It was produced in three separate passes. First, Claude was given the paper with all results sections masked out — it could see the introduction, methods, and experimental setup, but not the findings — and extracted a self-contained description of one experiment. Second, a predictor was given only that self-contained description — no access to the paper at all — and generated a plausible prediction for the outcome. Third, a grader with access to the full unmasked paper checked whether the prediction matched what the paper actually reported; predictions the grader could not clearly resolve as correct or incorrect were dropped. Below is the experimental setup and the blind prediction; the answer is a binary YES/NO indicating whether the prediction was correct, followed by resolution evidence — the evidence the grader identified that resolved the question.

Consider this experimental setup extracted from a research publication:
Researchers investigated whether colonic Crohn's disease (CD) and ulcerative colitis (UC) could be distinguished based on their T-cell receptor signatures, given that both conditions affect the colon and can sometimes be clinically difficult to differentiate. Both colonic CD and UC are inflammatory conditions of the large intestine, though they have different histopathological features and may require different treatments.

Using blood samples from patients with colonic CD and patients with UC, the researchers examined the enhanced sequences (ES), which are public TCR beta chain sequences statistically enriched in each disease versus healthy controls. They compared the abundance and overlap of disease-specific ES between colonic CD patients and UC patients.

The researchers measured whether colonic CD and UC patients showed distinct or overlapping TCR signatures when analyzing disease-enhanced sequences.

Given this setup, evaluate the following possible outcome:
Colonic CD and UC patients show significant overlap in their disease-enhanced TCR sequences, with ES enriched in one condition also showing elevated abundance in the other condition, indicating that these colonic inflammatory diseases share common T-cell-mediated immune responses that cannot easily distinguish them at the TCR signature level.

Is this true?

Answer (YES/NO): NO